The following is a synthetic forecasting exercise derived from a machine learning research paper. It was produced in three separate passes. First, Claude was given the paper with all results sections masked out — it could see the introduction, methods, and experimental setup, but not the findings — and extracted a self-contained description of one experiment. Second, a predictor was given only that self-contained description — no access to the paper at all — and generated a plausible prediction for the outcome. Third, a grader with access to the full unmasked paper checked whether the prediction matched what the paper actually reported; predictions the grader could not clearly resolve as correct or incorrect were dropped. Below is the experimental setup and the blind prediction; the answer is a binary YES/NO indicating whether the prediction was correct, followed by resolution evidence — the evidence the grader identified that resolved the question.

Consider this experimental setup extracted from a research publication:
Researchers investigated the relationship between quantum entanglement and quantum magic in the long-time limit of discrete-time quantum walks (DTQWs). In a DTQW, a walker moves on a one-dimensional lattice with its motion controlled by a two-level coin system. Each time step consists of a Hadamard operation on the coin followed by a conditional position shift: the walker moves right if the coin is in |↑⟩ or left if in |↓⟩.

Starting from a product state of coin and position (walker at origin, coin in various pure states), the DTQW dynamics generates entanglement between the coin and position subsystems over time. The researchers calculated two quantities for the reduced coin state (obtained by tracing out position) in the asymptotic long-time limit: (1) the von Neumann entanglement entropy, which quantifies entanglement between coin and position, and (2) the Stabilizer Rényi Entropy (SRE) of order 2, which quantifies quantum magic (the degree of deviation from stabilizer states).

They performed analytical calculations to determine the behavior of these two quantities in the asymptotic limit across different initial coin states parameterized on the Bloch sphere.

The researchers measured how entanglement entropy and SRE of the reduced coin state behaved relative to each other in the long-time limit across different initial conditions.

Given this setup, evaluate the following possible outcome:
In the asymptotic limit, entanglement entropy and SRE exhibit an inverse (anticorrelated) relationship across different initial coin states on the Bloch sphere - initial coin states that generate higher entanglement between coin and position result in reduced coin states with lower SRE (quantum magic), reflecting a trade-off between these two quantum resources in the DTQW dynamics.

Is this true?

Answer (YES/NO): YES